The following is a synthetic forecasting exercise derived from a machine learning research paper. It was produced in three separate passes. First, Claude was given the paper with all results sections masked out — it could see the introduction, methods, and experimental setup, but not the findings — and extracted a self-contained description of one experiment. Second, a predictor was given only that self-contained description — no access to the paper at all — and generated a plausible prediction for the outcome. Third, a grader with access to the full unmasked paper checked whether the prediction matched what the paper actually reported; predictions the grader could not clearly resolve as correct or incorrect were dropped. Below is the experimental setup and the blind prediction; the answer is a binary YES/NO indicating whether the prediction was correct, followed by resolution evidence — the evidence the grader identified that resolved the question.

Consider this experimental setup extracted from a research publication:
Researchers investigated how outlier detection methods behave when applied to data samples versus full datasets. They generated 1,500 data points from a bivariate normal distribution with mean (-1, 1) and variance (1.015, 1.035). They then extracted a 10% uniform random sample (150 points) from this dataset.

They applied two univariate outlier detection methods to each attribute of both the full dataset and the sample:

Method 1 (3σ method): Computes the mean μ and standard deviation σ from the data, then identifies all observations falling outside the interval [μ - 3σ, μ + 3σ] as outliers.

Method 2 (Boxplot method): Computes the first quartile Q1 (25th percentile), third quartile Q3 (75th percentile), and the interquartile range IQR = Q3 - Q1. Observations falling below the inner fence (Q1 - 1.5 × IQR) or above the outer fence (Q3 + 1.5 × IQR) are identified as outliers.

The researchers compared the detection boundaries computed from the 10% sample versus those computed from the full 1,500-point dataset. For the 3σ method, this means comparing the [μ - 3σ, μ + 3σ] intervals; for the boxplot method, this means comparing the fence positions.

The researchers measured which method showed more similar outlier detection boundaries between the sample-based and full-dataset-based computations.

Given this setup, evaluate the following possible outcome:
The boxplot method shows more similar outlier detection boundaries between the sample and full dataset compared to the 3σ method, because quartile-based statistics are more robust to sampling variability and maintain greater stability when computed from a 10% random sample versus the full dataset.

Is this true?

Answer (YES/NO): NO